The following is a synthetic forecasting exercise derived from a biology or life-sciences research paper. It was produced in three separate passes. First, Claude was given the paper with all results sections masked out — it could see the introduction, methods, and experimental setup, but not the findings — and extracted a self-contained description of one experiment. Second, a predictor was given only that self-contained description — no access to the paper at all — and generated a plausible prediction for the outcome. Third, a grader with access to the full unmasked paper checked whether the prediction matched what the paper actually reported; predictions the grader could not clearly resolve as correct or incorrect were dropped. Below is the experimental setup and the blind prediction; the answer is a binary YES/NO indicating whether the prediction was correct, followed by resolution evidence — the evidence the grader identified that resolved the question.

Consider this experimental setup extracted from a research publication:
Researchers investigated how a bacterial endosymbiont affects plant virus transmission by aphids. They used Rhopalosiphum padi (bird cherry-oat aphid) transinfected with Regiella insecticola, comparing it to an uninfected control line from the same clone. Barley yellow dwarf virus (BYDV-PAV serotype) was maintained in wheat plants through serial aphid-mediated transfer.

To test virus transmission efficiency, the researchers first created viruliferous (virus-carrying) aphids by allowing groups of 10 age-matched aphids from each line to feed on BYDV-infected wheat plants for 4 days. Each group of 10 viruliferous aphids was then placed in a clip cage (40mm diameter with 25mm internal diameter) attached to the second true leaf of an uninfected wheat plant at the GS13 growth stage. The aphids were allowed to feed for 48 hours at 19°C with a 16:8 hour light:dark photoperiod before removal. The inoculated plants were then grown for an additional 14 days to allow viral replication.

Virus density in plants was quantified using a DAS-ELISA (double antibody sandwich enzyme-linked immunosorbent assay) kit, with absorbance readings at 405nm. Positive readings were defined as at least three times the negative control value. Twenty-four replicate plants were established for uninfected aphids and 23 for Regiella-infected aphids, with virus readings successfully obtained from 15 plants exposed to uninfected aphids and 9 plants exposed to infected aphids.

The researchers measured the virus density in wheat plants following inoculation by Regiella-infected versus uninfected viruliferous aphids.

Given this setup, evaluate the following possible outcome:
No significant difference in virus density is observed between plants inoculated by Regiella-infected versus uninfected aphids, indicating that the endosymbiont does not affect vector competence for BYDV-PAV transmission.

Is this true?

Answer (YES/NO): NO